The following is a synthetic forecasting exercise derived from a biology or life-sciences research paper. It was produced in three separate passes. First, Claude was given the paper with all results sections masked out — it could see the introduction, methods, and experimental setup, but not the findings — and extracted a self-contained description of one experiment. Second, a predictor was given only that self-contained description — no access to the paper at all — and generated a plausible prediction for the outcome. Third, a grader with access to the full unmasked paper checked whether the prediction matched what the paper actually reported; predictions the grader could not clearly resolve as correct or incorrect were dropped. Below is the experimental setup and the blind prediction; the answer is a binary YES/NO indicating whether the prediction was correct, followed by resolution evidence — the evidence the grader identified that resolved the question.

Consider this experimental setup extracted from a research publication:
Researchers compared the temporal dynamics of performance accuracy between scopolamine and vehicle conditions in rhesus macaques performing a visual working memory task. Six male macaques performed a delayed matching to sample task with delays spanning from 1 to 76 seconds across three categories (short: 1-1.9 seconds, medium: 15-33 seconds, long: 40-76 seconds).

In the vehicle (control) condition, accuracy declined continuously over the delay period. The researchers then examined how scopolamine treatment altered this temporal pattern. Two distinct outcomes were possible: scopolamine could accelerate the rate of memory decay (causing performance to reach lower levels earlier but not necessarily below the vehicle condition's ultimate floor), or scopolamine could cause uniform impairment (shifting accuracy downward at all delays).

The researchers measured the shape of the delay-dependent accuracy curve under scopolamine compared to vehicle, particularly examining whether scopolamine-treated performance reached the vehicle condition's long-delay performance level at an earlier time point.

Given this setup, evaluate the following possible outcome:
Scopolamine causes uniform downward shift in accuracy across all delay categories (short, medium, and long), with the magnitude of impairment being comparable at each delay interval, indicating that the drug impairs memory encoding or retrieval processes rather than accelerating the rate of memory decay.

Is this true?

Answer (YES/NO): NO